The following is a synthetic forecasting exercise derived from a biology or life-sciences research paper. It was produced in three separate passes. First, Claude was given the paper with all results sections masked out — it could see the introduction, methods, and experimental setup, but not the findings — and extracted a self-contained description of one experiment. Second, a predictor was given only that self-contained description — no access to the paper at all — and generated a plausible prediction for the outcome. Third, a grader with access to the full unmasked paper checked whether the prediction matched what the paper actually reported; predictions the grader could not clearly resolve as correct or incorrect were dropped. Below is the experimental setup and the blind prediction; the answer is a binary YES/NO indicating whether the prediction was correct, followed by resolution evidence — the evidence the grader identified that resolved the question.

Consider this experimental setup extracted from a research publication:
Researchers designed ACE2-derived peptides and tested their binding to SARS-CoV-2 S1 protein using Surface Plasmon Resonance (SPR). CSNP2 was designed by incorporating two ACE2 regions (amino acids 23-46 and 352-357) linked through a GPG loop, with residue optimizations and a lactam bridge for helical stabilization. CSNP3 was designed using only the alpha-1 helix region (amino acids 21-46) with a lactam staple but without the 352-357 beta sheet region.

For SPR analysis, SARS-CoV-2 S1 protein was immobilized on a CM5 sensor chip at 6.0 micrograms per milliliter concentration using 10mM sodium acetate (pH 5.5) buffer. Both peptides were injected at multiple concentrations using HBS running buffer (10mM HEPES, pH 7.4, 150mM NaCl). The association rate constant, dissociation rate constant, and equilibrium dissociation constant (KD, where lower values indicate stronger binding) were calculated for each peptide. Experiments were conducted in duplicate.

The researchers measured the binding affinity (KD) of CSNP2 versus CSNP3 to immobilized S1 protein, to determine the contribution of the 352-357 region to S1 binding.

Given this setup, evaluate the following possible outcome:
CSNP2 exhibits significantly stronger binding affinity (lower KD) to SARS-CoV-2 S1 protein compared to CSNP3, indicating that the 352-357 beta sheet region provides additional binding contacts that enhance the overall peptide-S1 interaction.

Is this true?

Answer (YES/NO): YES